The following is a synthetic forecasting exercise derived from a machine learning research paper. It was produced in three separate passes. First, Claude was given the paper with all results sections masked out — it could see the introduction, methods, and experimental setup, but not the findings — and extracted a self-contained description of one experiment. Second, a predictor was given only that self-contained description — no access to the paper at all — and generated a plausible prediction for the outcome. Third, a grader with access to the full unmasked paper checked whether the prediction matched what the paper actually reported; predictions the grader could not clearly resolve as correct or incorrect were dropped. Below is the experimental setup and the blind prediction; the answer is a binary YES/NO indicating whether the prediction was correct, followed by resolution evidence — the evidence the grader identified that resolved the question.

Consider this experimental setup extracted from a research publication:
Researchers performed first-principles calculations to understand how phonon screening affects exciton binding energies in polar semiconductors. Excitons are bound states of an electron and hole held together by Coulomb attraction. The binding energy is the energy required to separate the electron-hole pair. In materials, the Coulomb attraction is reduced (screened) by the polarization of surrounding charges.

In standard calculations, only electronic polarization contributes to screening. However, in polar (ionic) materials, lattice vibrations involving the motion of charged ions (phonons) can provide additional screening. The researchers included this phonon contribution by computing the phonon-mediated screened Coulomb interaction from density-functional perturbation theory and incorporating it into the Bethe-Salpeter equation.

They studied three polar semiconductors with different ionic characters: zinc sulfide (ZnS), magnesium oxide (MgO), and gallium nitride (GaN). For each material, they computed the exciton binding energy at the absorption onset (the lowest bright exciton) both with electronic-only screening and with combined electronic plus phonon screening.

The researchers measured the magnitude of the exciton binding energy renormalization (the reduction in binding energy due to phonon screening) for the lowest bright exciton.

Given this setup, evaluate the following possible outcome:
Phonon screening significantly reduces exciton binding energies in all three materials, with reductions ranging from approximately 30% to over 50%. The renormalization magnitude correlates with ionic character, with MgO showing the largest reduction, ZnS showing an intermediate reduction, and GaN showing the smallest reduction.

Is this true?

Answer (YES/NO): NO